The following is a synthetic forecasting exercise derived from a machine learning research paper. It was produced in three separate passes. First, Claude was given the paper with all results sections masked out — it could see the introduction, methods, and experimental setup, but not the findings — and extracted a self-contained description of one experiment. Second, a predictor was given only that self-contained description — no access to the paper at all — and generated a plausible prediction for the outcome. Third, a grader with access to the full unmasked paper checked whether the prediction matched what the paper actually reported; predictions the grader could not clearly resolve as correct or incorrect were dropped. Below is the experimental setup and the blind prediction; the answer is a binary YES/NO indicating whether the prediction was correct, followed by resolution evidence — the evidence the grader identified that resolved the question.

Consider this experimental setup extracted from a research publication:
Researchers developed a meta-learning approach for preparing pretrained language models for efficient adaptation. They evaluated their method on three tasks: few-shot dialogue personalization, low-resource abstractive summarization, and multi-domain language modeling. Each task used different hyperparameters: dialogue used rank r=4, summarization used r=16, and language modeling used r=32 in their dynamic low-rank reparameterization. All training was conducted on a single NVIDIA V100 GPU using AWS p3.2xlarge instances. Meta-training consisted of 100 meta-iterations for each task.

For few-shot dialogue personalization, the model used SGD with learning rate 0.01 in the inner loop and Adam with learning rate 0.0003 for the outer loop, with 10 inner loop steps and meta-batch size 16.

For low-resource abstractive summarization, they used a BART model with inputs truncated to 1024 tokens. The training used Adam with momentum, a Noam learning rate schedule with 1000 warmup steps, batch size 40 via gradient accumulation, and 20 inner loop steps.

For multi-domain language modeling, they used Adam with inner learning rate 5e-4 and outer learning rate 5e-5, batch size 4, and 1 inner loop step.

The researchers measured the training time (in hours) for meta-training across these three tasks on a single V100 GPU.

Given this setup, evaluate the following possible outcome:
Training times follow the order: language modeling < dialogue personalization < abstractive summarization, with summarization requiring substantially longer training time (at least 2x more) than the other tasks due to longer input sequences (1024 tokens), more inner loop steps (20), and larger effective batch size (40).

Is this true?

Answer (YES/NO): NO